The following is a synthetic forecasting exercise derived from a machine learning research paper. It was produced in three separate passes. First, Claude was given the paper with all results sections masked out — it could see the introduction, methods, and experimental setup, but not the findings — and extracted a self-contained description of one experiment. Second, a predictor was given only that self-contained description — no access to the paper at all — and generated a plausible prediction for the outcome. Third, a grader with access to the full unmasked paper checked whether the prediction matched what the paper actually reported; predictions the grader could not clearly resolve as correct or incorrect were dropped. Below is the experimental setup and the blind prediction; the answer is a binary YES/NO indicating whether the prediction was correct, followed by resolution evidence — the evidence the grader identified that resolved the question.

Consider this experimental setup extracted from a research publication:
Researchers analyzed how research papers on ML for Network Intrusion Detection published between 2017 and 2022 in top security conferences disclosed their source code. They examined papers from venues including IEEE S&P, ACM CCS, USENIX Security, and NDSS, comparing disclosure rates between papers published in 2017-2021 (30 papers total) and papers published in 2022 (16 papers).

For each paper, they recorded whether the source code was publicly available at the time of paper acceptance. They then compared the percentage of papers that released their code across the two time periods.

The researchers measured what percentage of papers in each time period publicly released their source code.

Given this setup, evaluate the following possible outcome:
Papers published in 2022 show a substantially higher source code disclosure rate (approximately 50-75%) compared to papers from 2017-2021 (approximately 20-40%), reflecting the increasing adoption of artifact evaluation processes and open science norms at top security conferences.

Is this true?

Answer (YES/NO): YES